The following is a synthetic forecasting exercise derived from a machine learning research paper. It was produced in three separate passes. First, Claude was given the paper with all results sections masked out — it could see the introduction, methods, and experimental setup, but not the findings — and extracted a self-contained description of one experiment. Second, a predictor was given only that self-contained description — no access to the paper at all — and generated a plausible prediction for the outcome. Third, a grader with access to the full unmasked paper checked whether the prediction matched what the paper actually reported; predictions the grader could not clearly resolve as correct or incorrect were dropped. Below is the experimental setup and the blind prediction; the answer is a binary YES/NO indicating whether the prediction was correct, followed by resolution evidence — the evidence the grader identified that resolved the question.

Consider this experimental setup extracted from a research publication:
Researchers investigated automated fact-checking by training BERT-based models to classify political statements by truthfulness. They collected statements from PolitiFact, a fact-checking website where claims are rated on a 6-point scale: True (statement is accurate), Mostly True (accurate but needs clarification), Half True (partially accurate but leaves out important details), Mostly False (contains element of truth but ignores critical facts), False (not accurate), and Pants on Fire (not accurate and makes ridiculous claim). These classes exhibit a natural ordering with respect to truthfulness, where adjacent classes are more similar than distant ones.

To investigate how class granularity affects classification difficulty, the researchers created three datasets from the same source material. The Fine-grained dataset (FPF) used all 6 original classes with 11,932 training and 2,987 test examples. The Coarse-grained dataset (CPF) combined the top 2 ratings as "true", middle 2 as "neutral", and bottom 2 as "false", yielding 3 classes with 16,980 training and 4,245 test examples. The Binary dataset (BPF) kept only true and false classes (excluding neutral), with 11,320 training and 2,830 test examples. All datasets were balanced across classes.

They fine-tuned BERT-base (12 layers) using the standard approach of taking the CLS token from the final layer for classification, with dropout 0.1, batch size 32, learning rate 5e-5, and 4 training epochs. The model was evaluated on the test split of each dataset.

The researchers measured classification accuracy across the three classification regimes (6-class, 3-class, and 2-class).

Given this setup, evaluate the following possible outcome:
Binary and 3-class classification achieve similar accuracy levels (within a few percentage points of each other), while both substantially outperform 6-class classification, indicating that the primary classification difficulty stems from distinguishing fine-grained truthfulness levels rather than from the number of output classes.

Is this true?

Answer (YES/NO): NO